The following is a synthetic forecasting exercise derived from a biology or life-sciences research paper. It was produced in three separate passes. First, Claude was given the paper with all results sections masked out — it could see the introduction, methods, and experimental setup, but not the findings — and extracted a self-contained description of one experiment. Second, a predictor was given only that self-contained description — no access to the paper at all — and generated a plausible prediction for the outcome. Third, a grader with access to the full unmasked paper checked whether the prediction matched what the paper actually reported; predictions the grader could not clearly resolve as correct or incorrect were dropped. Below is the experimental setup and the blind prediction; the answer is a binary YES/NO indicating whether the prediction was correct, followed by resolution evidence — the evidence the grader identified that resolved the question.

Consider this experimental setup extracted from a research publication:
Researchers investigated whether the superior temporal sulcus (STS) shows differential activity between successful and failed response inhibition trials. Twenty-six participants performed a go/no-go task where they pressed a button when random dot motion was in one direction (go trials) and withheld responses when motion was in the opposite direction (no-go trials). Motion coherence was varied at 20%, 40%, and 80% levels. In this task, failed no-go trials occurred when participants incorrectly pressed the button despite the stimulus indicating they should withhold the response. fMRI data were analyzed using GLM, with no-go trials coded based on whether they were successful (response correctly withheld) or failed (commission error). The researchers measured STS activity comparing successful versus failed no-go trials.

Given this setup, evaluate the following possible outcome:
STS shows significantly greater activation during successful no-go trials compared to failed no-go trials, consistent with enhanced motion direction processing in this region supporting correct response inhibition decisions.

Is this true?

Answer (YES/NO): YES